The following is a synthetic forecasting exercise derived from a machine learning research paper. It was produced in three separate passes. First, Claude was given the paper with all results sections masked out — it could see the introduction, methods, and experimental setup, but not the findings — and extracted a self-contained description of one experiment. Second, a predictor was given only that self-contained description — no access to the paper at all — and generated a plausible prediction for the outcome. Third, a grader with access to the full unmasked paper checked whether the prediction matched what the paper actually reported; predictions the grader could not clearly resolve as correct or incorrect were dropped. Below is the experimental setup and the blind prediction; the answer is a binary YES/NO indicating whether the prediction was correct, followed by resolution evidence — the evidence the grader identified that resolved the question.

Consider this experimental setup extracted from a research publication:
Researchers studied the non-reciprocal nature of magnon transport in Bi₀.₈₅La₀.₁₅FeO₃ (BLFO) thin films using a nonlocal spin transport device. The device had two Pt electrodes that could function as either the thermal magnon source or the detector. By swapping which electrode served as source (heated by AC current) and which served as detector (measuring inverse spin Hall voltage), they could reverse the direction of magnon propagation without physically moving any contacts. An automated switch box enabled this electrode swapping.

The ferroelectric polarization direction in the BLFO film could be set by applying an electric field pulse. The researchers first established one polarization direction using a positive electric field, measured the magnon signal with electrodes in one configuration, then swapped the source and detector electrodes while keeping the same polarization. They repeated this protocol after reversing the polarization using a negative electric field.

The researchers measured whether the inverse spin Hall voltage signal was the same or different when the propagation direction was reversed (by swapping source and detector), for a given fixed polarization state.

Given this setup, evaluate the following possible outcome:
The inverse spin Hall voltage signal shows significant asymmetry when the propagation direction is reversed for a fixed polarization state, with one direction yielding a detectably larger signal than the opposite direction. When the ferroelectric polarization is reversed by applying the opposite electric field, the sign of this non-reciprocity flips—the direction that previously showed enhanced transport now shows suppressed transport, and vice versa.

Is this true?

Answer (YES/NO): YES